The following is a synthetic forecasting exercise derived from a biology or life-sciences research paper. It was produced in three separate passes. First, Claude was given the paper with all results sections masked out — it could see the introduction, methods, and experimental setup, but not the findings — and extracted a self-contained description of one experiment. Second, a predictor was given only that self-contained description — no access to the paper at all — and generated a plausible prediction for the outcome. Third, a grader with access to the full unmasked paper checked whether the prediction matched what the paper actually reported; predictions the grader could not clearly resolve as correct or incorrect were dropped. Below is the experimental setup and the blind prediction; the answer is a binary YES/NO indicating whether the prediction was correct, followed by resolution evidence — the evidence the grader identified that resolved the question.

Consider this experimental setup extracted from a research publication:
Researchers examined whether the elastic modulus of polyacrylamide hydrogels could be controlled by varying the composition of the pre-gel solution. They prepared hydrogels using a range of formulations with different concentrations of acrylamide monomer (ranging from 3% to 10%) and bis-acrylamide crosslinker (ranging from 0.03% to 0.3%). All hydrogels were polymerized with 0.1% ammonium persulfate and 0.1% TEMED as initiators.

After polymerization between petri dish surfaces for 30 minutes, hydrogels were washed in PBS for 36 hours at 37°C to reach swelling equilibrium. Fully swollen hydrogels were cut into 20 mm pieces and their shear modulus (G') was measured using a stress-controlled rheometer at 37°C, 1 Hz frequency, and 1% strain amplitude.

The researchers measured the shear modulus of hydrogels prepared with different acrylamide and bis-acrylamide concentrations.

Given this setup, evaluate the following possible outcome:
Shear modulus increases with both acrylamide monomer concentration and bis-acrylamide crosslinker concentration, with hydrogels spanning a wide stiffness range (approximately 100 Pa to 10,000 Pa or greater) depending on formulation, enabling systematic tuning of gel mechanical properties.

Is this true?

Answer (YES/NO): NO